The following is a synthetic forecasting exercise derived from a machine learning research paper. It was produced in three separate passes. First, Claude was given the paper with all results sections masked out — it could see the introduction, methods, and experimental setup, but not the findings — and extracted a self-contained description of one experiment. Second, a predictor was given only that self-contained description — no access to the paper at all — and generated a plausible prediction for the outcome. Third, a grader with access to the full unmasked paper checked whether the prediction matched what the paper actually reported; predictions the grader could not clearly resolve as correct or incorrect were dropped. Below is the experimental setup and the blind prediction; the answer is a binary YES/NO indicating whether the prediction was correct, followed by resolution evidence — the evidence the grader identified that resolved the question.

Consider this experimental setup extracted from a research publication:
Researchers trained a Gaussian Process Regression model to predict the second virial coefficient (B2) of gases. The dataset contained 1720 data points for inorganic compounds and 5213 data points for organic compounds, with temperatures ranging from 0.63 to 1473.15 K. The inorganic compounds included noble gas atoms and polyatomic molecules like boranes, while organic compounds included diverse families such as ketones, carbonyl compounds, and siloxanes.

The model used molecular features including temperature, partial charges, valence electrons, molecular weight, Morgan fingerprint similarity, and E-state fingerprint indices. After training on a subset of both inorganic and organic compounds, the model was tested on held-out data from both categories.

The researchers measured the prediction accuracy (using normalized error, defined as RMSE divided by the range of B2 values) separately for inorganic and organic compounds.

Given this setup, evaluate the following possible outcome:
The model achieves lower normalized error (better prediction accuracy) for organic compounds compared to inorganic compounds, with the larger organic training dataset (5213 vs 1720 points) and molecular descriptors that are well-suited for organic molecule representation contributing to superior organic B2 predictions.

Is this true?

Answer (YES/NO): YES